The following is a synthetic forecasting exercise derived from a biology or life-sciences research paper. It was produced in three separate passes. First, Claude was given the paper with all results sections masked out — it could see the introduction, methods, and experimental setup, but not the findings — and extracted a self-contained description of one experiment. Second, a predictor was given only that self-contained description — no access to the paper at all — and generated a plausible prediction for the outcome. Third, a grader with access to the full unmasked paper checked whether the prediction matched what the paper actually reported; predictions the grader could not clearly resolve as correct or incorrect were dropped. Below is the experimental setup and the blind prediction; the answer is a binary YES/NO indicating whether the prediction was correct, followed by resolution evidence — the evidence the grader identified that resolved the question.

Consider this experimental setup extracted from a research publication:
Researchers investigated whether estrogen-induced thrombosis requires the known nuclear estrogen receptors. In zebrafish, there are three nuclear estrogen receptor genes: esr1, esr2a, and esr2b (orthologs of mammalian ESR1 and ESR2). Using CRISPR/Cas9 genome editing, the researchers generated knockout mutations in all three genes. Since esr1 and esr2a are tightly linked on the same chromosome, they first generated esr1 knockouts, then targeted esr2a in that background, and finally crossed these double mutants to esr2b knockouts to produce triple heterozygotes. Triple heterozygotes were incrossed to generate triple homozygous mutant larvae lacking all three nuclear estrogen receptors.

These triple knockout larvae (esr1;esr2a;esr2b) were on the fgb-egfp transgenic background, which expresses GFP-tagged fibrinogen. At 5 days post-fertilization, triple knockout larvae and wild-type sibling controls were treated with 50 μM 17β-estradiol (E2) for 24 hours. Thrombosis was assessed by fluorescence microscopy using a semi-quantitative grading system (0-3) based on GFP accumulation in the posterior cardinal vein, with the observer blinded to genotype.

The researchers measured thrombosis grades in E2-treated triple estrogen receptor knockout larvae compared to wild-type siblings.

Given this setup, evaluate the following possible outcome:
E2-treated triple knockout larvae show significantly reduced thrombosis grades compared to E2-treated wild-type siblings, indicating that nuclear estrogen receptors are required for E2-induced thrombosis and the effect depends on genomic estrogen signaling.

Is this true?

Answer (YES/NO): NO